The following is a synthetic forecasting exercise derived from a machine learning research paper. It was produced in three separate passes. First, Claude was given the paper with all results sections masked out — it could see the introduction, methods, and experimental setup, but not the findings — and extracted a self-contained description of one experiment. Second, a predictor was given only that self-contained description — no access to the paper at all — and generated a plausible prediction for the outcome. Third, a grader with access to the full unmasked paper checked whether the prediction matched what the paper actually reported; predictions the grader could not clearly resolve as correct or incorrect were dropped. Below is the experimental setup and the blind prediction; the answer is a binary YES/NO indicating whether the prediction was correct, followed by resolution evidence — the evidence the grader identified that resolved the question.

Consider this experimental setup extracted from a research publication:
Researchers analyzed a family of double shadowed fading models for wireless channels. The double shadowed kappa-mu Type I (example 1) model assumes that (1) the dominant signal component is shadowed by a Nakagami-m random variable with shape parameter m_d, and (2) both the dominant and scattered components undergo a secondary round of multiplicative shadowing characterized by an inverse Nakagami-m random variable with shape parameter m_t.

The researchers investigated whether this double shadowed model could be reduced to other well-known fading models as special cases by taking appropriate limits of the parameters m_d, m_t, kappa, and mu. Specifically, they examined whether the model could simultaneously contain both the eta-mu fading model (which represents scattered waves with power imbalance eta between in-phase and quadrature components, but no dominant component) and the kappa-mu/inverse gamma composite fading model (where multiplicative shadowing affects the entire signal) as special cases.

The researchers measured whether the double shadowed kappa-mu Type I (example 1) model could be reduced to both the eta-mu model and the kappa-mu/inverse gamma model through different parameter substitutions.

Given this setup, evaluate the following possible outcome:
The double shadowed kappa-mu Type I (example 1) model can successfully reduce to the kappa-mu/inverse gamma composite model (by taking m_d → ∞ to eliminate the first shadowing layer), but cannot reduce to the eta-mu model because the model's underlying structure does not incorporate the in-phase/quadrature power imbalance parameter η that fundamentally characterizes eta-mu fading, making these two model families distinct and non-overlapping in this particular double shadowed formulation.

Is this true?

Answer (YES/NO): NO